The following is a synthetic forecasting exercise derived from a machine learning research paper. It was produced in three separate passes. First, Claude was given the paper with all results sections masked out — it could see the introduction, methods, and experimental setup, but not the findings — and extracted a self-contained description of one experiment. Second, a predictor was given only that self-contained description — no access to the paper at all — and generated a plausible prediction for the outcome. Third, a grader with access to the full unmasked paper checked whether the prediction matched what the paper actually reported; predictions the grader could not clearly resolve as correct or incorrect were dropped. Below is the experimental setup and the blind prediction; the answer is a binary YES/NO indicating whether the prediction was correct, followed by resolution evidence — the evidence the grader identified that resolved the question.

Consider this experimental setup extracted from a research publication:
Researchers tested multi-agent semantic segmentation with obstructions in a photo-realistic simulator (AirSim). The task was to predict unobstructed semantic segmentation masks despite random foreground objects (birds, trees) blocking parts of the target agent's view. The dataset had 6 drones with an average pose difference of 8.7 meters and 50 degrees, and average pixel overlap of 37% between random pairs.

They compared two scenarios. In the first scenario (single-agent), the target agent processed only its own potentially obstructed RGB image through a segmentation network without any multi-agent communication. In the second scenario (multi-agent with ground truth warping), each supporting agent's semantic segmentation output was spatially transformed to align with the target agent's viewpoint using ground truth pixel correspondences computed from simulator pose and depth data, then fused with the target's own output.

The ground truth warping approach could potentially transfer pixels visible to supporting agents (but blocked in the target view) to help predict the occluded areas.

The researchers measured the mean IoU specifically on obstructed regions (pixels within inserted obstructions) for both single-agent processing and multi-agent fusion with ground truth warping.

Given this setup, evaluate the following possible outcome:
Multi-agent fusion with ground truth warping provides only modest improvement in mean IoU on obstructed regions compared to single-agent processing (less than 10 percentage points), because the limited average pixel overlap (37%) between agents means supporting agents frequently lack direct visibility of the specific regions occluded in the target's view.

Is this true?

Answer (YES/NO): YES